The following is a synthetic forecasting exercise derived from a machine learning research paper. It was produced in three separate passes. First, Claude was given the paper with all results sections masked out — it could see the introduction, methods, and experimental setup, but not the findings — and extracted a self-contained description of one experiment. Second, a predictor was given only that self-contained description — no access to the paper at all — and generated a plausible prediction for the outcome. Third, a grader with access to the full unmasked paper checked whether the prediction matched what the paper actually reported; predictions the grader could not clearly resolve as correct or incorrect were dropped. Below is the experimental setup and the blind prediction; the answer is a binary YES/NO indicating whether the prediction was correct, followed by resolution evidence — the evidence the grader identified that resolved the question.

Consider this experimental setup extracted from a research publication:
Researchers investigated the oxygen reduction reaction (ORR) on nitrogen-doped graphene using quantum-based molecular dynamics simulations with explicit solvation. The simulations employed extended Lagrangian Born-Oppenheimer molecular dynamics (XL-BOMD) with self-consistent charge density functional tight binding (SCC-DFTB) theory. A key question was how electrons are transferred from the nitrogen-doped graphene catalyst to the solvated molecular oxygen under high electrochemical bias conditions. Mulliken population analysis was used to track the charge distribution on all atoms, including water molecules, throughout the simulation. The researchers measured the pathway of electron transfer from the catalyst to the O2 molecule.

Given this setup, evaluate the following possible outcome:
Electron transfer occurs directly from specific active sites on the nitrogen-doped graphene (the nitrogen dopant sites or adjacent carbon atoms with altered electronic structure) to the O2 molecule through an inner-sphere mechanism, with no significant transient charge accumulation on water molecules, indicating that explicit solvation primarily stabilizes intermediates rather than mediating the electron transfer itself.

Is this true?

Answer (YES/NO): NO